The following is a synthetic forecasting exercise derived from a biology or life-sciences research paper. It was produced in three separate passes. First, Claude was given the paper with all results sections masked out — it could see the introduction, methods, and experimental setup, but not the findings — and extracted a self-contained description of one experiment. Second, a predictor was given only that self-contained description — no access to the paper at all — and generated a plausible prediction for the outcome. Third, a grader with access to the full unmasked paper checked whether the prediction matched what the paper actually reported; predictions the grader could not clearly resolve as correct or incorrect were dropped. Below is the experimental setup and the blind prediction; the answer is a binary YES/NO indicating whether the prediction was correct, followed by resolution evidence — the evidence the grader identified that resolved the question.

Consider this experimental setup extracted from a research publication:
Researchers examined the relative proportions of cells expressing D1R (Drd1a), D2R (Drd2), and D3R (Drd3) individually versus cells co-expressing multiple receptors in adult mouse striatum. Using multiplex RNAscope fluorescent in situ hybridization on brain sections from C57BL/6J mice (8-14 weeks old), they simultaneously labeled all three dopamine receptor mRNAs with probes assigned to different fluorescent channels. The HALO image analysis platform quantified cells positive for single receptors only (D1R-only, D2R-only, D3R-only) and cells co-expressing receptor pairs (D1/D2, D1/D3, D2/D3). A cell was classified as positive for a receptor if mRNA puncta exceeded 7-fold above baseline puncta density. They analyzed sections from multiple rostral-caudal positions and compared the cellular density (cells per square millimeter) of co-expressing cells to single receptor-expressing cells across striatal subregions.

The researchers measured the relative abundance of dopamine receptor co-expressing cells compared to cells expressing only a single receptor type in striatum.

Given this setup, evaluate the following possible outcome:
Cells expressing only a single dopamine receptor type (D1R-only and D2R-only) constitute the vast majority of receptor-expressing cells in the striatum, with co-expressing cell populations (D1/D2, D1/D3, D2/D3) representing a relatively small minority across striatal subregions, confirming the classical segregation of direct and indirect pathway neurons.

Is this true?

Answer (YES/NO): YES